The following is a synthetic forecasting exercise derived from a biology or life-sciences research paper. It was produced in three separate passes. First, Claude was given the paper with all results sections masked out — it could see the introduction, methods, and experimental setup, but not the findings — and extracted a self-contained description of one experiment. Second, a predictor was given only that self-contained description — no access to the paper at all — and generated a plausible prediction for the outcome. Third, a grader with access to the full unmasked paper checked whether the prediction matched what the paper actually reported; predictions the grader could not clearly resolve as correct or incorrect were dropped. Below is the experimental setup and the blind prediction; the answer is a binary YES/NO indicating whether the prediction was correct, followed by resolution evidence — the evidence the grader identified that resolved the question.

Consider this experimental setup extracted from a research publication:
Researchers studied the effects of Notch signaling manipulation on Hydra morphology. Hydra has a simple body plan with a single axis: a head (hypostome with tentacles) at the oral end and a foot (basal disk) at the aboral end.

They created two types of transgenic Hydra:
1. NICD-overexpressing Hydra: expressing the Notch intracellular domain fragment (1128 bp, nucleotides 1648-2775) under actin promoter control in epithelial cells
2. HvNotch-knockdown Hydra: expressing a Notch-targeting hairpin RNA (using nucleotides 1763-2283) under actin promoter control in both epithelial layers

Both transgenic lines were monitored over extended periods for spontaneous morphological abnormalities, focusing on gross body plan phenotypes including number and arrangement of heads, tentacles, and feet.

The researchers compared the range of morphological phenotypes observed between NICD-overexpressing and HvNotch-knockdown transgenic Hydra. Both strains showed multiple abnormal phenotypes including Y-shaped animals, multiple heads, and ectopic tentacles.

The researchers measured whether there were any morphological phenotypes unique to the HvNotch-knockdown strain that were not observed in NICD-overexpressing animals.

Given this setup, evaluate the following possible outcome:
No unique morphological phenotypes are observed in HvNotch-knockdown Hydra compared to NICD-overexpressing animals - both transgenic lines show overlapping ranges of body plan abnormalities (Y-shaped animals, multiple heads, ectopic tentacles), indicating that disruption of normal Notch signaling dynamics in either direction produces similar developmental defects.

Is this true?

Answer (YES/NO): NO